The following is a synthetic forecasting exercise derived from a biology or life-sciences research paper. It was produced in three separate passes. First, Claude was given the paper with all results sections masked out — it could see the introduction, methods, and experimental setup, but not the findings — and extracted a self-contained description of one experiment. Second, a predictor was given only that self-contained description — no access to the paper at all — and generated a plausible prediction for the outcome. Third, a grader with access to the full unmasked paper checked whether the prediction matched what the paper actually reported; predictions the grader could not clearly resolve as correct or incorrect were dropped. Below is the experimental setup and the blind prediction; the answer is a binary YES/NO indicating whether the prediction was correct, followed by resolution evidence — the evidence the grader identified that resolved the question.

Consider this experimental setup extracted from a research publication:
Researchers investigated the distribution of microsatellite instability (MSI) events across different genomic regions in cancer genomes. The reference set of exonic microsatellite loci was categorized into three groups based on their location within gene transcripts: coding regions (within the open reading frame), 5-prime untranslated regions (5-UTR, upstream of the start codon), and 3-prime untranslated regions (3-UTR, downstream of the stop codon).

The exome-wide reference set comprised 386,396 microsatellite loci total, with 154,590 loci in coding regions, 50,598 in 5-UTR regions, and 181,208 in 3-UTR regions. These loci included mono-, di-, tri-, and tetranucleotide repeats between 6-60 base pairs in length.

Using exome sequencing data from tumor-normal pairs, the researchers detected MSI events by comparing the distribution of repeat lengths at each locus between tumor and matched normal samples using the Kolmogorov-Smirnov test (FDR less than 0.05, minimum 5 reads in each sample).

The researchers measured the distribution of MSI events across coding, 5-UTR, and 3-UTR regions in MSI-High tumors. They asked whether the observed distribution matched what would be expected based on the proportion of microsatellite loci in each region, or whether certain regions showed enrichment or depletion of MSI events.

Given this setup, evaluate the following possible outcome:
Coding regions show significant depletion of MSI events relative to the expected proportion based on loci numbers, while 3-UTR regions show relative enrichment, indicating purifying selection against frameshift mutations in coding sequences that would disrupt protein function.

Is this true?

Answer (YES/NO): YES